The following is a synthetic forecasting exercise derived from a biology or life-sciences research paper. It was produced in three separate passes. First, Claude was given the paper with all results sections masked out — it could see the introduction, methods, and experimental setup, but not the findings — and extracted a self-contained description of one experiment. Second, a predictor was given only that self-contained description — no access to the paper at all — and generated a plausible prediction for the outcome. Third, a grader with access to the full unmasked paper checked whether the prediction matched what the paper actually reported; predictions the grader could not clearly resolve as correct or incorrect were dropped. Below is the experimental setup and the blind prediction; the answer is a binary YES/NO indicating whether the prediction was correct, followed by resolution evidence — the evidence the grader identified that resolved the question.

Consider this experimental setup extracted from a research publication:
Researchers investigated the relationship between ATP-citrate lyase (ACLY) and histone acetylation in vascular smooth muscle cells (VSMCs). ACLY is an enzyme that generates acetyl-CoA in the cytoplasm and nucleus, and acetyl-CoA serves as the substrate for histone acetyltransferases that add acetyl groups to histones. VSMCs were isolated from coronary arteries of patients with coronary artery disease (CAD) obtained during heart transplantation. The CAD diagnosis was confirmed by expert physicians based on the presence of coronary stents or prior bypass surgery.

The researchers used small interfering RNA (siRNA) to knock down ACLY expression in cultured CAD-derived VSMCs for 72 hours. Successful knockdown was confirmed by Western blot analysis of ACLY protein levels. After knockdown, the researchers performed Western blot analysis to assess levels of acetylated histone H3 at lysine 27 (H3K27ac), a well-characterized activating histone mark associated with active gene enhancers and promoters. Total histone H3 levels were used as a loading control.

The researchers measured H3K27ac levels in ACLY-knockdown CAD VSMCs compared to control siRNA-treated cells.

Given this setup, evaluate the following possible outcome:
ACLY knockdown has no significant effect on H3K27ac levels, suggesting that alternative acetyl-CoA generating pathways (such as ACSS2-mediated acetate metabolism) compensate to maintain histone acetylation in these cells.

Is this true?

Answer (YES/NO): NO